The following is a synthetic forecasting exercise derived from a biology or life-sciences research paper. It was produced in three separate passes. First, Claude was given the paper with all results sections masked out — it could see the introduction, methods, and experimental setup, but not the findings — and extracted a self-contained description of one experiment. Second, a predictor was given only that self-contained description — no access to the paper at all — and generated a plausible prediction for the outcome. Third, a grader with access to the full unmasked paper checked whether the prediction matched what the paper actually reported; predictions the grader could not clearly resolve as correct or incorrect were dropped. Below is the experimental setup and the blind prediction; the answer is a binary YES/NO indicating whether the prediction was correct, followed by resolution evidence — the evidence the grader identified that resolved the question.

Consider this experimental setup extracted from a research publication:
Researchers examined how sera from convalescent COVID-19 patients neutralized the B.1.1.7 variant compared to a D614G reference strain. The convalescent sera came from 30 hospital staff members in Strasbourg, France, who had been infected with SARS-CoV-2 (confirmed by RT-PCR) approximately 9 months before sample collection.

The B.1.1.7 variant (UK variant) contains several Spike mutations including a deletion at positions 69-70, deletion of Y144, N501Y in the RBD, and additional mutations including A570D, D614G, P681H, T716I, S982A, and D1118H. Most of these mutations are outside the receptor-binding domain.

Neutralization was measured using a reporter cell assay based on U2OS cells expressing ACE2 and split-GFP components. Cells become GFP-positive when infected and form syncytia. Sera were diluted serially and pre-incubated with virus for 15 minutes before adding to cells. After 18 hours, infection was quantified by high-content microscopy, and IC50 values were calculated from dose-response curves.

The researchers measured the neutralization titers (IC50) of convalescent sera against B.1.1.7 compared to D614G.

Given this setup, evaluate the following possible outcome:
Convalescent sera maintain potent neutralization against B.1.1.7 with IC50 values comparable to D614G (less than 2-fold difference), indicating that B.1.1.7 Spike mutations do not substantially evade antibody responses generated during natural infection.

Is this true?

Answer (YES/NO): YES